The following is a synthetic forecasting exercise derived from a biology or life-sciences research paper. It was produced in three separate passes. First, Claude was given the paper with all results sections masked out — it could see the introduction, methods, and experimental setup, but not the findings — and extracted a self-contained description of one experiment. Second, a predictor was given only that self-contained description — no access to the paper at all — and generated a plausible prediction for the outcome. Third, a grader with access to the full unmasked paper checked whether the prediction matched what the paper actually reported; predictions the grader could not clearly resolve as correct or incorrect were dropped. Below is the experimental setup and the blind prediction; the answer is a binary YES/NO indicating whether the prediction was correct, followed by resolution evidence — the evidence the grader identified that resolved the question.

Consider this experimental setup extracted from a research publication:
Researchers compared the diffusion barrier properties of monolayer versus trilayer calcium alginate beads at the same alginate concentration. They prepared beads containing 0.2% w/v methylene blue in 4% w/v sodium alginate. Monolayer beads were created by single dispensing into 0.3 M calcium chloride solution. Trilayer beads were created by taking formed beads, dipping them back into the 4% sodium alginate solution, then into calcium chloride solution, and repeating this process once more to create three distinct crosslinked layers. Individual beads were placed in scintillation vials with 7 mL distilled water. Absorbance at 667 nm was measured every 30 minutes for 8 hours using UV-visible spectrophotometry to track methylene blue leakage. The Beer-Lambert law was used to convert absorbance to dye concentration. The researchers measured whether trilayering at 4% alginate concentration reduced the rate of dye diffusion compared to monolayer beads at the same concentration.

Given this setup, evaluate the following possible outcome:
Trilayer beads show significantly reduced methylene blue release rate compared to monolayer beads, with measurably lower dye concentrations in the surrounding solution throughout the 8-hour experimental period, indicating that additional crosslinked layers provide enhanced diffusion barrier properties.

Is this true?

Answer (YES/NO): YES